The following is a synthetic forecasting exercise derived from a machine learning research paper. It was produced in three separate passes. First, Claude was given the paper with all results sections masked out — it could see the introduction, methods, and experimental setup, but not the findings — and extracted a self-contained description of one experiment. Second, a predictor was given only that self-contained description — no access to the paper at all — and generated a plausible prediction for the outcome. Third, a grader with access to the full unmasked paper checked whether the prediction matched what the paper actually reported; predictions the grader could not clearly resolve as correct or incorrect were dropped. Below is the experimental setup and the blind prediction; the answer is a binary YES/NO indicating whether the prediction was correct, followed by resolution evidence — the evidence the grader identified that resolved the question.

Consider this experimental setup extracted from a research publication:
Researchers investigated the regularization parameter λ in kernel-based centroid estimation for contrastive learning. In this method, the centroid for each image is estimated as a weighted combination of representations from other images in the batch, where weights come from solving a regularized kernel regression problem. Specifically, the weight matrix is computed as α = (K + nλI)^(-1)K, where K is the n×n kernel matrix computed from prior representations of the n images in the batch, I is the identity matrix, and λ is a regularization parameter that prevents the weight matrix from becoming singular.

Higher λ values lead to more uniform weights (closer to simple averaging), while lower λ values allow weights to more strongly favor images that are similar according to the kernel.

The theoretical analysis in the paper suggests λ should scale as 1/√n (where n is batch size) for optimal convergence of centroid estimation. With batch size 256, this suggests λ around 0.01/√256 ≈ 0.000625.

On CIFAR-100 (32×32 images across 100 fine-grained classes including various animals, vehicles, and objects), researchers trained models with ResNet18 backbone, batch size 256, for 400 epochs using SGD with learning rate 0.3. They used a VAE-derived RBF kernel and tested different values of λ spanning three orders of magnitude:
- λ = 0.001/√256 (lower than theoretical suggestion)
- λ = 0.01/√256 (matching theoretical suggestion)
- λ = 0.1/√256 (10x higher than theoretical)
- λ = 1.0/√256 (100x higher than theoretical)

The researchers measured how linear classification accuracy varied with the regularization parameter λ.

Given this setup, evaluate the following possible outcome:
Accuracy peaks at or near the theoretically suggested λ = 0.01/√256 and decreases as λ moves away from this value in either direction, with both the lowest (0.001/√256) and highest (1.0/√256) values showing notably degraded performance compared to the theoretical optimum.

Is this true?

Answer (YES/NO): YES